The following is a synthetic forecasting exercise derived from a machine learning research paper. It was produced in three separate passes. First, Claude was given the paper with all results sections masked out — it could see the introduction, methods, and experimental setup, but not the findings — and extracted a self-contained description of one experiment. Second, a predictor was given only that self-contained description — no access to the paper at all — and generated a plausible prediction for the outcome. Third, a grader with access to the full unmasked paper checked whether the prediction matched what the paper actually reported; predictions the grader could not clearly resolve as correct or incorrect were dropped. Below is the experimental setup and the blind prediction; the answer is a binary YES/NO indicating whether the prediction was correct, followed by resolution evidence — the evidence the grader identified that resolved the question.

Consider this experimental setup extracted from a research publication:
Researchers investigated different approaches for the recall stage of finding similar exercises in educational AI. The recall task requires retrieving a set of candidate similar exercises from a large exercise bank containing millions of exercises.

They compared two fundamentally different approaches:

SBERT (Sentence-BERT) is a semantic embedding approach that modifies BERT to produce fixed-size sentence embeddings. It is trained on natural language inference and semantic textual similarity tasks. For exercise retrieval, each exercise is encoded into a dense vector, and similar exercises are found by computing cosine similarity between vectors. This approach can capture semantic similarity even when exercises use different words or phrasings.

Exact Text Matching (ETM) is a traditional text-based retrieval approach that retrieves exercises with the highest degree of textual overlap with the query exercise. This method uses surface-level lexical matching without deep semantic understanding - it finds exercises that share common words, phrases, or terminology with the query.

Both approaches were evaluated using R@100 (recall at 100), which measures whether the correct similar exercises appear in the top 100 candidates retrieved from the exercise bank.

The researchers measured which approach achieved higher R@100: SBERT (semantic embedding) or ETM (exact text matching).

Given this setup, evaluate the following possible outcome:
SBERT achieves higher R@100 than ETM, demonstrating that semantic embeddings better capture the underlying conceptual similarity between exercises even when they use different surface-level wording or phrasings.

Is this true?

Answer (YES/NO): YES